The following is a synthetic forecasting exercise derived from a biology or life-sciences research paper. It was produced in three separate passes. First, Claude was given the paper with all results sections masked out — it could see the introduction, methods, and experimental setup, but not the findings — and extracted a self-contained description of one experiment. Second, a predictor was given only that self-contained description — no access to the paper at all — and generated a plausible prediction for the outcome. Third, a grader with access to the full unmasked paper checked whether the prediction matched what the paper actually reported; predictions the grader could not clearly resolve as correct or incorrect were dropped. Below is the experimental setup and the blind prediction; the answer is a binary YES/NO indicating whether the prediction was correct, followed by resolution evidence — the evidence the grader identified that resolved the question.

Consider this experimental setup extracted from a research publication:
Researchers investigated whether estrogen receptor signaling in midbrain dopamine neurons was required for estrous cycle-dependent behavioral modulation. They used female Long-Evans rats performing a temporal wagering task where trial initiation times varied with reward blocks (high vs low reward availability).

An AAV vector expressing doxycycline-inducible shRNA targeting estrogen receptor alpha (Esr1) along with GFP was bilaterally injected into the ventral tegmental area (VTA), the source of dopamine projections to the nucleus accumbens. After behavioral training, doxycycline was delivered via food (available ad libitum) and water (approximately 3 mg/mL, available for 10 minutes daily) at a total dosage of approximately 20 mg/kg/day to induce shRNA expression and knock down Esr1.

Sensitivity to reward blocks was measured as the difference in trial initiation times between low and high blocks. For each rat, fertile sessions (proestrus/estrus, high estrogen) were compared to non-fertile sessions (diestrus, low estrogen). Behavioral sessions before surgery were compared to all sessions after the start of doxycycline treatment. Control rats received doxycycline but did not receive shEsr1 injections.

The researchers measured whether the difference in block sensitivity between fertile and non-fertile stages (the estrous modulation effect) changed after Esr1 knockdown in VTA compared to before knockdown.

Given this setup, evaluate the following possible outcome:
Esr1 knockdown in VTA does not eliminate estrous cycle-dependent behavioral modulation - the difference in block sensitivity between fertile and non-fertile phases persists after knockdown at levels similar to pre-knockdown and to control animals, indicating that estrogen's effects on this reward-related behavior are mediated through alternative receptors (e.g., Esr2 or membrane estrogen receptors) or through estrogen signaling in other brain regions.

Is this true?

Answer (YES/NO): NO